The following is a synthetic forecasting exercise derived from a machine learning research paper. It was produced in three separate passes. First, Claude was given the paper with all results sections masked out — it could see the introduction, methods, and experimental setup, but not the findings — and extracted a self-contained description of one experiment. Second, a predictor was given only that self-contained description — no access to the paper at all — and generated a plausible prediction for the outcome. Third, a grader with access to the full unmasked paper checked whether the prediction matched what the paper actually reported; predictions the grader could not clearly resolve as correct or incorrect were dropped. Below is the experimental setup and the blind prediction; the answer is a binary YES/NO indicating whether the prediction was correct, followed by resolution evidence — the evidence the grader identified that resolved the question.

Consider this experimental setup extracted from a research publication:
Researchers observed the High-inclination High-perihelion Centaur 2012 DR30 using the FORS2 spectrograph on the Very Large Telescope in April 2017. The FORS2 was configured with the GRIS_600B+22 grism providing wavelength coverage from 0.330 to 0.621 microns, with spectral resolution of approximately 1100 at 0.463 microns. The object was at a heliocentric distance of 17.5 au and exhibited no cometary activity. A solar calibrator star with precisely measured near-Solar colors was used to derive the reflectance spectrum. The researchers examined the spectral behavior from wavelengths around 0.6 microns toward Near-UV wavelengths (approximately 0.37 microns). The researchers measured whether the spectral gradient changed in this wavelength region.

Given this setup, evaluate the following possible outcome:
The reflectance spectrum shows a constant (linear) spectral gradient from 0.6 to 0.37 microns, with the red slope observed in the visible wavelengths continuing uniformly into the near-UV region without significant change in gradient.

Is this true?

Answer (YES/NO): NO